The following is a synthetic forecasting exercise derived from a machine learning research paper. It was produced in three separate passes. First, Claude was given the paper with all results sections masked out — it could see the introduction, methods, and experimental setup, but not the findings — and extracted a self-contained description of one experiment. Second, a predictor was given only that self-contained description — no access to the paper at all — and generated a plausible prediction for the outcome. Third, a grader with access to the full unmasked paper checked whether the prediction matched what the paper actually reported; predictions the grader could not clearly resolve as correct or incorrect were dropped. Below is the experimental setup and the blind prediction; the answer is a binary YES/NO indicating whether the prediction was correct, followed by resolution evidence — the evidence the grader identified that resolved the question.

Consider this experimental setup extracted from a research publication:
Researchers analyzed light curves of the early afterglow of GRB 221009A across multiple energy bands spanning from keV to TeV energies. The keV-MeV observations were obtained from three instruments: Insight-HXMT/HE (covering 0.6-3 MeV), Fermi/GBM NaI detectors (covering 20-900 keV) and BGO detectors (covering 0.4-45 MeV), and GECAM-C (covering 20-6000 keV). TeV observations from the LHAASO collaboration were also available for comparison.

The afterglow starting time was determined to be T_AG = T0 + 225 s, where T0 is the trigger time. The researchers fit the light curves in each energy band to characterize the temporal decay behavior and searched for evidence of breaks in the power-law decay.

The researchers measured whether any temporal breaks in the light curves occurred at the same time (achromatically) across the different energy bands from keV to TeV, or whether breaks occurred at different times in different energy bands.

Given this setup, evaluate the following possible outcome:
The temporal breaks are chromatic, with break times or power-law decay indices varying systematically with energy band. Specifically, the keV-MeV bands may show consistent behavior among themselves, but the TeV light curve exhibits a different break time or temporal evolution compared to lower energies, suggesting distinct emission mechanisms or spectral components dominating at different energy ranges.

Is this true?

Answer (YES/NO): NO